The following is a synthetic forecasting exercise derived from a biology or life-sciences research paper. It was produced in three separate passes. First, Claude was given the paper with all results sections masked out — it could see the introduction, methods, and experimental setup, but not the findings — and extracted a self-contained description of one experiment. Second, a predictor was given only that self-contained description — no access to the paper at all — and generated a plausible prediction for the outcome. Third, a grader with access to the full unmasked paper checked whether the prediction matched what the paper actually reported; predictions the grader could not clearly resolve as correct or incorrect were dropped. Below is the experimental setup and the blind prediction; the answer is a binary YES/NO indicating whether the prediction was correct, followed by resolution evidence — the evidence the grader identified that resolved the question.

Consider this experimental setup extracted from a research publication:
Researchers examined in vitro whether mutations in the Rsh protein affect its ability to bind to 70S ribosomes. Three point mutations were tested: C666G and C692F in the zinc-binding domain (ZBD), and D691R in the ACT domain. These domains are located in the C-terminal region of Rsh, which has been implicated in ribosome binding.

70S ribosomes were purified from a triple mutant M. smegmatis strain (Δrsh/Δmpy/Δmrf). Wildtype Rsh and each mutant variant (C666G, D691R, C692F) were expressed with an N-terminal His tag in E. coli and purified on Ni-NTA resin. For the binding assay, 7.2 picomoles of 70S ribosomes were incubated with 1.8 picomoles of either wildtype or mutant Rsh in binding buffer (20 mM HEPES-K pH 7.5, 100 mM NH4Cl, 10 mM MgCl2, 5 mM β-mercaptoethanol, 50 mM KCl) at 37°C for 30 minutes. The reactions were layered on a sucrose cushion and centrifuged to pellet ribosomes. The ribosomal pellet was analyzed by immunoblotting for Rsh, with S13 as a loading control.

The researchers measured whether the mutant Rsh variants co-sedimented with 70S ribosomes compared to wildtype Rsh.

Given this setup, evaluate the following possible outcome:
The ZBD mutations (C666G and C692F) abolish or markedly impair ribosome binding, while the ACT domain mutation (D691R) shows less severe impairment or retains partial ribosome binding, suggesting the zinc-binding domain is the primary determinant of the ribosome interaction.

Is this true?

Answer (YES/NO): NO